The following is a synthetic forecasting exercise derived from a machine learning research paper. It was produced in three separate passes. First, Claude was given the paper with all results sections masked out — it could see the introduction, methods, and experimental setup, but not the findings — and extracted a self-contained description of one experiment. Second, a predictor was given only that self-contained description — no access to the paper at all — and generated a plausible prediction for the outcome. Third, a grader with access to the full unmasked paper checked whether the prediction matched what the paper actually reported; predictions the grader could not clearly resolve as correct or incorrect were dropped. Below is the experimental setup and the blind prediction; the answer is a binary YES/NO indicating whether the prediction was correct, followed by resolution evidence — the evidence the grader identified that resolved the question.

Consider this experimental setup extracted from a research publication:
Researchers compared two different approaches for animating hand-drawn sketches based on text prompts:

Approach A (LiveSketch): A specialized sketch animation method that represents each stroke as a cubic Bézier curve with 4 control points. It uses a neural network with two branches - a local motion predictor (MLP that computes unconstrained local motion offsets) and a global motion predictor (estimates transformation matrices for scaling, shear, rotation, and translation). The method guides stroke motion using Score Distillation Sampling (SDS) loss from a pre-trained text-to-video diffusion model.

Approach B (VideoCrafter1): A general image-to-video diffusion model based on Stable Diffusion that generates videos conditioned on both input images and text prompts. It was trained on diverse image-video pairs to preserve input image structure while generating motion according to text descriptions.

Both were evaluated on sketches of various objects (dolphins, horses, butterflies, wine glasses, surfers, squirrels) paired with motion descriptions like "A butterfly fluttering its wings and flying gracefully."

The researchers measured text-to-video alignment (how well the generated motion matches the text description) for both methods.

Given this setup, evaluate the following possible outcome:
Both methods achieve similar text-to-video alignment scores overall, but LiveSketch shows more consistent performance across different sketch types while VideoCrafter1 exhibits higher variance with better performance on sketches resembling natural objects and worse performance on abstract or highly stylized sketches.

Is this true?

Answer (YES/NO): NO